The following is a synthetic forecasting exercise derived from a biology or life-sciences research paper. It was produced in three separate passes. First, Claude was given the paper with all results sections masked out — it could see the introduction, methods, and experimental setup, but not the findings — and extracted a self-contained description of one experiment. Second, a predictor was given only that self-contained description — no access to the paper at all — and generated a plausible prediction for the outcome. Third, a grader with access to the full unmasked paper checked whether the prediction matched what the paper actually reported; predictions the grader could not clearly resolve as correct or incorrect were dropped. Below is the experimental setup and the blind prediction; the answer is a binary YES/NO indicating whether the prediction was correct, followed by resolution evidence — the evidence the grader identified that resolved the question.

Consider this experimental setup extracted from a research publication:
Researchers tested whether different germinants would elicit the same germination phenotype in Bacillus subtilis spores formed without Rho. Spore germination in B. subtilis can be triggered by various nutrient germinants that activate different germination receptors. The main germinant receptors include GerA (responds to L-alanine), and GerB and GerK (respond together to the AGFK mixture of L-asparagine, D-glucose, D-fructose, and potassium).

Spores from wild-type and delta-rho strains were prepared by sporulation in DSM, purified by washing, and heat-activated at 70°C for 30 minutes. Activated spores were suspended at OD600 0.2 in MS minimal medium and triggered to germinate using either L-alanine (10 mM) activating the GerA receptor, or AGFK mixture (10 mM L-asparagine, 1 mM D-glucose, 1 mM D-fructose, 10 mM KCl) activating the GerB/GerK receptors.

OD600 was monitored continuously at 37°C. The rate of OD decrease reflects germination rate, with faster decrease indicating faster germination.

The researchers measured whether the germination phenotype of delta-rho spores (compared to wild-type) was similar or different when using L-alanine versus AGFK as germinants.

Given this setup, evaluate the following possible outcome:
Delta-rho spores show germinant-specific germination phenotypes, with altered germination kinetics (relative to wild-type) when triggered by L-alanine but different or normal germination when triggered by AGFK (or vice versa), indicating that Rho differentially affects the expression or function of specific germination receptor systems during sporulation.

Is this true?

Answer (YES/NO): NO